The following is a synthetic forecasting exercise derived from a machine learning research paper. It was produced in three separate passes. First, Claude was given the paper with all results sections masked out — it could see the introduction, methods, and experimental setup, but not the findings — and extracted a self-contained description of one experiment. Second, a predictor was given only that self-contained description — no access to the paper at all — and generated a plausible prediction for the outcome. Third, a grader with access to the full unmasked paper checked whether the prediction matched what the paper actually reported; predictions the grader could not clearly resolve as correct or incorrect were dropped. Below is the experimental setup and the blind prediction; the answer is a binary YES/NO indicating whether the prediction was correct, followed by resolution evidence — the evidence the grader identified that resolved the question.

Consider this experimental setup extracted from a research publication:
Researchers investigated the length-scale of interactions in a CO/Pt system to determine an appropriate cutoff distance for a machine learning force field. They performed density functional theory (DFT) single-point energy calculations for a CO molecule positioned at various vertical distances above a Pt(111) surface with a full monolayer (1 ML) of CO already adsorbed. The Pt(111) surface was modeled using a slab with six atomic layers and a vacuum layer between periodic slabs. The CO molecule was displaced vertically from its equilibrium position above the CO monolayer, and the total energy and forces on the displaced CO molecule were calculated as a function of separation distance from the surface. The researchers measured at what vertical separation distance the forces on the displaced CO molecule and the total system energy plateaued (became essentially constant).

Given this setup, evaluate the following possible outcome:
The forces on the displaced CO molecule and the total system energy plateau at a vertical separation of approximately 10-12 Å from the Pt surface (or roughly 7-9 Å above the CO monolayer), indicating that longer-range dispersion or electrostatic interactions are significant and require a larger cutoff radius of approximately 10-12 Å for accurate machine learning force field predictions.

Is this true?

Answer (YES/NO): NO